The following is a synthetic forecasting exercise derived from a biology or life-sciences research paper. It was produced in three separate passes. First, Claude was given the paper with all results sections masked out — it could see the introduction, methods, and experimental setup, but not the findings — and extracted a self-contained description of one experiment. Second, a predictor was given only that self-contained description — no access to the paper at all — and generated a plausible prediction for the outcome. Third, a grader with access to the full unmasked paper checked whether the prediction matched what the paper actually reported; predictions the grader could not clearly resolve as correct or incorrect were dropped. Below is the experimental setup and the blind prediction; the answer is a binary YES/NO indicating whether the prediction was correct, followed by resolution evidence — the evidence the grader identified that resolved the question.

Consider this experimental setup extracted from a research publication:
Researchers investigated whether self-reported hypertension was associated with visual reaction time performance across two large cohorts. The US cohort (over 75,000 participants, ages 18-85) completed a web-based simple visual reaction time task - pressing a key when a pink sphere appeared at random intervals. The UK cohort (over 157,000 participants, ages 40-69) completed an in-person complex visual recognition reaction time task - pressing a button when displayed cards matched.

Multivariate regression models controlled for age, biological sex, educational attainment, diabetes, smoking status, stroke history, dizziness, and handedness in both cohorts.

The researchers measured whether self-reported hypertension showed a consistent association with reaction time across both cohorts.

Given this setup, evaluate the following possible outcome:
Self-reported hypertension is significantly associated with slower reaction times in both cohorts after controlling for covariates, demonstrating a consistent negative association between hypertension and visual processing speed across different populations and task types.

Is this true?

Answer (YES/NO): NO